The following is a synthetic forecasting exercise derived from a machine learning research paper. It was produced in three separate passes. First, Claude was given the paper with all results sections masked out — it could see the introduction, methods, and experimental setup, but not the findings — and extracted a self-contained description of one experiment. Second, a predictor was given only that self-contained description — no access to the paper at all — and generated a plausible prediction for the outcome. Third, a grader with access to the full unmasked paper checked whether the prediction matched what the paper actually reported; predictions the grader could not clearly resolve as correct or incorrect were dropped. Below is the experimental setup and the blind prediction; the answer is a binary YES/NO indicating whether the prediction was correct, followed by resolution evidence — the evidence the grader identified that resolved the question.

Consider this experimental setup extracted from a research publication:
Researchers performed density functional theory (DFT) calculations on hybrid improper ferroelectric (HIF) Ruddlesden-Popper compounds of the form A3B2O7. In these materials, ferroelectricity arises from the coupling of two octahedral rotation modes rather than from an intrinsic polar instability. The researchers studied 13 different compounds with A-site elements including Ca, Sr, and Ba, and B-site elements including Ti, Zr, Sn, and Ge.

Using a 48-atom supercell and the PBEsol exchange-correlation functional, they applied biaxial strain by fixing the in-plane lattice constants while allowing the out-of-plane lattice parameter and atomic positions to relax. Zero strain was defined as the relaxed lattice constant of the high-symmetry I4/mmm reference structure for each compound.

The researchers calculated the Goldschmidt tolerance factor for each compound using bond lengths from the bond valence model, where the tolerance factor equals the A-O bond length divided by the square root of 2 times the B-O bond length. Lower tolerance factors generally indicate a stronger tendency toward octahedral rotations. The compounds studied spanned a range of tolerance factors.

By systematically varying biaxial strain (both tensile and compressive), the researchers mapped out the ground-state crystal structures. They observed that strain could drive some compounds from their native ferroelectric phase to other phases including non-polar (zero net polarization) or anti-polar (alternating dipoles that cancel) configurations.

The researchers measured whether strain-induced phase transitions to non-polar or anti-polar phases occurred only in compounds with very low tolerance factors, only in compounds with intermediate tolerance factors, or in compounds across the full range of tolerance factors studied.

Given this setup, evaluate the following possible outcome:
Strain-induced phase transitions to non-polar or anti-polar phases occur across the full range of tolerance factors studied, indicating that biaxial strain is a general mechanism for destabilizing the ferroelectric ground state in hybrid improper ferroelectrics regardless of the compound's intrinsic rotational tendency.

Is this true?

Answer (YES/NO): NO